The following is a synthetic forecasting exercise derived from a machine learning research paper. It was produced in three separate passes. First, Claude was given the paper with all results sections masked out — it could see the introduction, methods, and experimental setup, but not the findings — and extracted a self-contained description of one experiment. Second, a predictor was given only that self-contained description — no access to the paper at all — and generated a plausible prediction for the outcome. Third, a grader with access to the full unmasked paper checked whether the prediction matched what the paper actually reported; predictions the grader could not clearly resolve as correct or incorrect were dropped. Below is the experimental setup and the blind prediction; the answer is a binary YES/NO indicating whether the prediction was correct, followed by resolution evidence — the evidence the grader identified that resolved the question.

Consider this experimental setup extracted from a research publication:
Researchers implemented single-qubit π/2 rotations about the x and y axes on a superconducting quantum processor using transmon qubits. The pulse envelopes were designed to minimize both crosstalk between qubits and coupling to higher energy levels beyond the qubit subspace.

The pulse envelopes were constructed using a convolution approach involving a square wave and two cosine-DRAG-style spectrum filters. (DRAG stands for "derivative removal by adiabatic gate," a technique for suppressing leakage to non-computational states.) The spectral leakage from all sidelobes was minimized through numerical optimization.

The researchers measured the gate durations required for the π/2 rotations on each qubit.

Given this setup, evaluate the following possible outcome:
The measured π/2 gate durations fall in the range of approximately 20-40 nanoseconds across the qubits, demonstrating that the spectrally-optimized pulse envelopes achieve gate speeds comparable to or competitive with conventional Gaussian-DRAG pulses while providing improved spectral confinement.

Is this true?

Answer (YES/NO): NO